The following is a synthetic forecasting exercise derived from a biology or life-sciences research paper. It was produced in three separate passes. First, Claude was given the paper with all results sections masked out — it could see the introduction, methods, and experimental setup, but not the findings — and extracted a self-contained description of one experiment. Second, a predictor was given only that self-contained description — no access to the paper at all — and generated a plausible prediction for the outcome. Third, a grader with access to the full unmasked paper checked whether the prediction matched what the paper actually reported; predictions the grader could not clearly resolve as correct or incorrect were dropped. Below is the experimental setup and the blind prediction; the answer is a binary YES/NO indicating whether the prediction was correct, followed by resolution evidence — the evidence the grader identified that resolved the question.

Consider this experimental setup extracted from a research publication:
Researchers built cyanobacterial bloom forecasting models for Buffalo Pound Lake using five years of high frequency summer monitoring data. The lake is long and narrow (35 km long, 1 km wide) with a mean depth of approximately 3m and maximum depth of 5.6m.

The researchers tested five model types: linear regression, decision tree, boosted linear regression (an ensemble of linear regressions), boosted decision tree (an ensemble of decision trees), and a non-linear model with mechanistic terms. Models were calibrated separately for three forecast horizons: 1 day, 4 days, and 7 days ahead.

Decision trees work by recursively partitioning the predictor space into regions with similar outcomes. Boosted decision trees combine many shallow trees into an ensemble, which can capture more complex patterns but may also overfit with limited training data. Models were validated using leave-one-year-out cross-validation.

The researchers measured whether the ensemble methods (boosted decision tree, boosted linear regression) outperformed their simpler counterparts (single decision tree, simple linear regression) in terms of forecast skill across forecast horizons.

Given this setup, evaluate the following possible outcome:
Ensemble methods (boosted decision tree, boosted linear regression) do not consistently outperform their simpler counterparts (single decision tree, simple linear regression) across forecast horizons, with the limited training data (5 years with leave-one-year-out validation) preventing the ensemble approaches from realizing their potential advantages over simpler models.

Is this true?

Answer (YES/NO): YES